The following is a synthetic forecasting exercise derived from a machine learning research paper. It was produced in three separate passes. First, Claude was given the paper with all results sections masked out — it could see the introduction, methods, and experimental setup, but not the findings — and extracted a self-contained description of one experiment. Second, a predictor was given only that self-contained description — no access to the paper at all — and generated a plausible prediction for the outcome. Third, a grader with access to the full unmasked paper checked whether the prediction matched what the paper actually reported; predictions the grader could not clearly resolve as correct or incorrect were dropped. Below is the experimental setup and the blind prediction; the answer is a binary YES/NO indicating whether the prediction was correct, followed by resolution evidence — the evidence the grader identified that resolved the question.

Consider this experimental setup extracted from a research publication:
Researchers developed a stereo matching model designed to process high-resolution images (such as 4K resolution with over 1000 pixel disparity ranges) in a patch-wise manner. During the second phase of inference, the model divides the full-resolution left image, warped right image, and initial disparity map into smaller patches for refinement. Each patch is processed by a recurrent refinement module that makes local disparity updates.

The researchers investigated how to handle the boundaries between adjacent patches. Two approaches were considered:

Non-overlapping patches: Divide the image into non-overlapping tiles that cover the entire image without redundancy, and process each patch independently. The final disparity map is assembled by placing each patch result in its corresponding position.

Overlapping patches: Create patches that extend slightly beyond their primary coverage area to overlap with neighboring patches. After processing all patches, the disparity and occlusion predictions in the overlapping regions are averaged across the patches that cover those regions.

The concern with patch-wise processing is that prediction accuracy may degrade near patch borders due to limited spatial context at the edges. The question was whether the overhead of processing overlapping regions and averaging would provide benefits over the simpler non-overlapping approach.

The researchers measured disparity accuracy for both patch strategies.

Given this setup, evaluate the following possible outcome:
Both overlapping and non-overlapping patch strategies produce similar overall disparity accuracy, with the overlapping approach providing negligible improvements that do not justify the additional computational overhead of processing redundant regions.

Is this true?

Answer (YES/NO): NO